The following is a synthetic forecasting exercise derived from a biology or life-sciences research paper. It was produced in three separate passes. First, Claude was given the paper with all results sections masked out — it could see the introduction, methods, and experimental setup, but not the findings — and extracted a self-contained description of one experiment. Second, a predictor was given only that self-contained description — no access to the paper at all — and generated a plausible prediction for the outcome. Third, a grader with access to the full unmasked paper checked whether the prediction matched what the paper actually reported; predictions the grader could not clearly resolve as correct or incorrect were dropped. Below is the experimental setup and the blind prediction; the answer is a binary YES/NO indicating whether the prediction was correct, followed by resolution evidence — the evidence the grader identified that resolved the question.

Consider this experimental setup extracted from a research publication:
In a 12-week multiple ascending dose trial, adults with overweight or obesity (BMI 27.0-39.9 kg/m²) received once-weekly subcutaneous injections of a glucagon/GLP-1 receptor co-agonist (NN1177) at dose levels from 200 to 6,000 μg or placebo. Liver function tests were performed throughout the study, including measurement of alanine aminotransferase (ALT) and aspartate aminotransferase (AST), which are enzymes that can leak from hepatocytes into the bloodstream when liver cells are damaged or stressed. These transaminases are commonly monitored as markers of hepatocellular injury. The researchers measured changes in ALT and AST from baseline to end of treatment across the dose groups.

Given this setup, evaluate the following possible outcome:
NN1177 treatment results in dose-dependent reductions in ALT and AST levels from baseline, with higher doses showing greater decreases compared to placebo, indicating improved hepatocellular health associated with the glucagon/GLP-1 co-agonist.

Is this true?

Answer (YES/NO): NO